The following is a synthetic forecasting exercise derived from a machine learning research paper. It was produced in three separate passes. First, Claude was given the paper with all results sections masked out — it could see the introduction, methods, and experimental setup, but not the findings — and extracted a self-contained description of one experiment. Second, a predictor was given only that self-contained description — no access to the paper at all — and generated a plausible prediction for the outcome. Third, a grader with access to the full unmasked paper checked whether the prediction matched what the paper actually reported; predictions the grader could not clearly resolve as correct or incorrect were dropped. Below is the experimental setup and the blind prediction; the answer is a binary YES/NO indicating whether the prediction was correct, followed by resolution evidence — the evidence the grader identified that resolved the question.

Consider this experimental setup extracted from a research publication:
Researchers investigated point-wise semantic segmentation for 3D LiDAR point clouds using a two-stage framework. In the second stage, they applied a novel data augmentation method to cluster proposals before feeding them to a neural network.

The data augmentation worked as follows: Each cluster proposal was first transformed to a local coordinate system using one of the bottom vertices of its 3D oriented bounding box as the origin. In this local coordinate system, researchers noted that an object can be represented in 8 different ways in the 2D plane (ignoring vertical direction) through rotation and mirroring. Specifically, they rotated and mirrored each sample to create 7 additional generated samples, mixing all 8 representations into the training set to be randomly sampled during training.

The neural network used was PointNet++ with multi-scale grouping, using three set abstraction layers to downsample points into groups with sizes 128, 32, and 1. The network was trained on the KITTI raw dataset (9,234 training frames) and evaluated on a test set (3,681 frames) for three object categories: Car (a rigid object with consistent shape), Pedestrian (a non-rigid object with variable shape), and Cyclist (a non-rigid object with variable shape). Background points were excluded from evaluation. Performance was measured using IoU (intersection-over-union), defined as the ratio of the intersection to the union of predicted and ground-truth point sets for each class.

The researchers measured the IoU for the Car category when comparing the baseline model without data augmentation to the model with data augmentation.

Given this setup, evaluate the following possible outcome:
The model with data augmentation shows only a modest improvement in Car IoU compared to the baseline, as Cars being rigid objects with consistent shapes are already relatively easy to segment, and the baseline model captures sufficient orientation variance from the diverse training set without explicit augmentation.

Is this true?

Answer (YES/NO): YES